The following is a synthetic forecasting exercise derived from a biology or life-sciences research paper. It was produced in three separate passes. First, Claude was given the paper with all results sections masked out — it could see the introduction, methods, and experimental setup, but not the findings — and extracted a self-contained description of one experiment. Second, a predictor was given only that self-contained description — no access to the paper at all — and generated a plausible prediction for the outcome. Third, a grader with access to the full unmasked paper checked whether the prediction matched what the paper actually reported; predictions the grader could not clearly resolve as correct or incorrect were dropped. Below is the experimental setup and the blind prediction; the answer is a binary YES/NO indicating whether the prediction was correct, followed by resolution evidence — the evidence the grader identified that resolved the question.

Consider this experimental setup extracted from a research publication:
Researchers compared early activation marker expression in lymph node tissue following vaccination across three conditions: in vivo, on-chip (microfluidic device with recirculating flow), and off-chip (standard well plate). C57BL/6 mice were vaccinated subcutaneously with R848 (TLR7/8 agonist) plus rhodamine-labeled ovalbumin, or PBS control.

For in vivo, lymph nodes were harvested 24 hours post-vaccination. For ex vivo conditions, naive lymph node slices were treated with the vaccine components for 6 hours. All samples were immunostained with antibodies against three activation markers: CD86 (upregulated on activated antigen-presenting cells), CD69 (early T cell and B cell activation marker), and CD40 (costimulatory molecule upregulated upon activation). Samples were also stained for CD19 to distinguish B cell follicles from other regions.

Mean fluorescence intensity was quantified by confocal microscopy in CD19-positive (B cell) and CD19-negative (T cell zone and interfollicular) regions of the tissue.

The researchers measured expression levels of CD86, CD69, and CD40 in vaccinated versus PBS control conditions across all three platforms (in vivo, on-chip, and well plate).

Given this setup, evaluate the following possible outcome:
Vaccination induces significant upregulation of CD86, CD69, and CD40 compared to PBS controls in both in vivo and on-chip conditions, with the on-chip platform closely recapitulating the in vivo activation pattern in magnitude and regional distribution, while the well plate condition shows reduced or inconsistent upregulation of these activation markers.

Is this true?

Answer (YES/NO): NO